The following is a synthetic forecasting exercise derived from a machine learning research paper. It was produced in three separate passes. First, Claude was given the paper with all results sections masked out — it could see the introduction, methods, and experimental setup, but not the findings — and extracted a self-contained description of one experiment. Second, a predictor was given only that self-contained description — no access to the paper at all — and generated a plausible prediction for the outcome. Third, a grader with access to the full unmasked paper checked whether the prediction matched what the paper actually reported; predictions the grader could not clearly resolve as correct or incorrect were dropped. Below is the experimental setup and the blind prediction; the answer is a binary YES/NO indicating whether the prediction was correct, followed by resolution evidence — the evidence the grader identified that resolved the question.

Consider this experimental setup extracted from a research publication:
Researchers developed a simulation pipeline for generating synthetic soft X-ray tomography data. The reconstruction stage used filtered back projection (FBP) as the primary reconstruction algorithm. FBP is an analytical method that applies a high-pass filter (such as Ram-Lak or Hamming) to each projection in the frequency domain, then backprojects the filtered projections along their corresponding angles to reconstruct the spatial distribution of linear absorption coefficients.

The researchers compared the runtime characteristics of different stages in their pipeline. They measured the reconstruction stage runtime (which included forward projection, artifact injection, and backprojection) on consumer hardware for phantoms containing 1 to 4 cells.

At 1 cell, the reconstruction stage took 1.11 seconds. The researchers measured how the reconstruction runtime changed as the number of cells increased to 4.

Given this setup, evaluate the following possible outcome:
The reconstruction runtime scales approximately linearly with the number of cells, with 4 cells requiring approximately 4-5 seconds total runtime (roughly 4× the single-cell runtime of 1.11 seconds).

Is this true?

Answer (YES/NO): NO